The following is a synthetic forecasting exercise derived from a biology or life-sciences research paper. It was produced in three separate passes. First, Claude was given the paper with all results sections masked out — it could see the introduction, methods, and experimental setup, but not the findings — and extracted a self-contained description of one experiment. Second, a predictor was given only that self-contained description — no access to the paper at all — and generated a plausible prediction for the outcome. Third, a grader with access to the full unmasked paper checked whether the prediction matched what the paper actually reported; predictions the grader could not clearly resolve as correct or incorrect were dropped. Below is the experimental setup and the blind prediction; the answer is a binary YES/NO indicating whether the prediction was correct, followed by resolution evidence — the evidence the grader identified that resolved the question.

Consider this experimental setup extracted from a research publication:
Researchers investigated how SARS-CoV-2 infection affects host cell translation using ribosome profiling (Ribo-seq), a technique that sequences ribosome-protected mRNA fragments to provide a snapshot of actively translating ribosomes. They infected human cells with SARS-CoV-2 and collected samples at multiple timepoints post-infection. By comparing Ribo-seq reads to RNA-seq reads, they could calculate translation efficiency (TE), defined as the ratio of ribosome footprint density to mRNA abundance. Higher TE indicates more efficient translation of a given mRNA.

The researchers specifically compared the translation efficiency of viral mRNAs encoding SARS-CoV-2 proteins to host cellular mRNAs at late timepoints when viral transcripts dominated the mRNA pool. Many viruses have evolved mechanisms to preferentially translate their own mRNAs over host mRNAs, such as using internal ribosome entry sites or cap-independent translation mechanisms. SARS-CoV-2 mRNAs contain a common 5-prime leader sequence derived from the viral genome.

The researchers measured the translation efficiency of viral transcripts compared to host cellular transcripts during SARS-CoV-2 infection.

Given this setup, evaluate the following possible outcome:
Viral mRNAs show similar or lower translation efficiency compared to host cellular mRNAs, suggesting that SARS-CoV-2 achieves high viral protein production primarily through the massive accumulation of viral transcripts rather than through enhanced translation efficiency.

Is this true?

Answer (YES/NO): YES